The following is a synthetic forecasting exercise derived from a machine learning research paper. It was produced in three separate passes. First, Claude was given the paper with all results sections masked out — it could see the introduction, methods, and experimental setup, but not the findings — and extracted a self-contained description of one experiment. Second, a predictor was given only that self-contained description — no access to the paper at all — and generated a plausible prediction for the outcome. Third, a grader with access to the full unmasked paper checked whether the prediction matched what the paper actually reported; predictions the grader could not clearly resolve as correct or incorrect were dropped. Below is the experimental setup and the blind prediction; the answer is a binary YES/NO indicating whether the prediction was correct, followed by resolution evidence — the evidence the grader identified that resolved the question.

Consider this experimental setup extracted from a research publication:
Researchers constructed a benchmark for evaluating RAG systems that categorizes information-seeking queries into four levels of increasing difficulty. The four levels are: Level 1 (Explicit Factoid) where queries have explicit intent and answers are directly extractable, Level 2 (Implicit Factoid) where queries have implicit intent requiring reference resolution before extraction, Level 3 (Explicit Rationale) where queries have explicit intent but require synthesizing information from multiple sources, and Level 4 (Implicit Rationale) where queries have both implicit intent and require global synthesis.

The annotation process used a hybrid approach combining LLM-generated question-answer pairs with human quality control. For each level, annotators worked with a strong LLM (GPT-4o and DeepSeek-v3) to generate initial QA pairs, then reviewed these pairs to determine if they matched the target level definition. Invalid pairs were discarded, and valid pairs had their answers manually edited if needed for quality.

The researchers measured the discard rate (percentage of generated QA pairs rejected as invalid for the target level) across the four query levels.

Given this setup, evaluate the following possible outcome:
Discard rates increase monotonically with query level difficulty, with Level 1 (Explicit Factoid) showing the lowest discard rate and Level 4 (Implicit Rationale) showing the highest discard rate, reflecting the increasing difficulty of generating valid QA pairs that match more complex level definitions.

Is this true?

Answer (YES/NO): NO